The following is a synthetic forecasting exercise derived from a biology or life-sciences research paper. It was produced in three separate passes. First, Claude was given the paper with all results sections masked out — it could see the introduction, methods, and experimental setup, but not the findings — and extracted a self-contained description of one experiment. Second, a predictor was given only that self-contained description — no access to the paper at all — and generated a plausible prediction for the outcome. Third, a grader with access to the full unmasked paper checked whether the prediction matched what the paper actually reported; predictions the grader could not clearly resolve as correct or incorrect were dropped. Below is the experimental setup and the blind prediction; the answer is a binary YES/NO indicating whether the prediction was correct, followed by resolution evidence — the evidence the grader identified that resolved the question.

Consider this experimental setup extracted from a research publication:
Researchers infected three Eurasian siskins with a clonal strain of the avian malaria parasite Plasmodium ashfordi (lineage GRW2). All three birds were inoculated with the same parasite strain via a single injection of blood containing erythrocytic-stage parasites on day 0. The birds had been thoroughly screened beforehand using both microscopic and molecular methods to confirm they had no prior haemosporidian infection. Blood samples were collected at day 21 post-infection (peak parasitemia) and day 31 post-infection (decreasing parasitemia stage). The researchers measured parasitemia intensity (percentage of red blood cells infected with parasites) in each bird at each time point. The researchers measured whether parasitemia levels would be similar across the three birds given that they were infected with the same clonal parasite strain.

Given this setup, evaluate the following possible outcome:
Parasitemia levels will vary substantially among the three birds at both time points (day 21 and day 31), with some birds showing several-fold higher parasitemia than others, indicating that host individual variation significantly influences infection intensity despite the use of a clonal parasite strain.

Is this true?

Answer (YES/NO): YES